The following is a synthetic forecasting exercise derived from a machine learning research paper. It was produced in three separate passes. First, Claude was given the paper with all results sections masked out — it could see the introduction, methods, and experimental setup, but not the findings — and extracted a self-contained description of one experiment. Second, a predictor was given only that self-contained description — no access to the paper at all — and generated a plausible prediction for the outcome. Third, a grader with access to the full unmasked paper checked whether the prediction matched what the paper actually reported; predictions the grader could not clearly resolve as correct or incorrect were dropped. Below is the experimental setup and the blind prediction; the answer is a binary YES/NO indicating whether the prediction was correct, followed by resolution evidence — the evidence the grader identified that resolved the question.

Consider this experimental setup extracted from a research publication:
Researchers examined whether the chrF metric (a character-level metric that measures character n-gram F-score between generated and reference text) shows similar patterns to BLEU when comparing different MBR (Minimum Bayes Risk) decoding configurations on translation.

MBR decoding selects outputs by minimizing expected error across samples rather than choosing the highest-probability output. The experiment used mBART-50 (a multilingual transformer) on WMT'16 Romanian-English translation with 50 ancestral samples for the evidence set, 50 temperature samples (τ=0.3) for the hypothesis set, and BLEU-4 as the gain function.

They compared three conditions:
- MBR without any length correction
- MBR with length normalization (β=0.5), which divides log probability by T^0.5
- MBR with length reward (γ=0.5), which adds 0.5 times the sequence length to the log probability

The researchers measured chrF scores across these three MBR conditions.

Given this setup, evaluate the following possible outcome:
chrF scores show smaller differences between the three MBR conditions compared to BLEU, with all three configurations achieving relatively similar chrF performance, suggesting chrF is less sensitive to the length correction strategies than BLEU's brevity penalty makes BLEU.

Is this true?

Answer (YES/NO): YES